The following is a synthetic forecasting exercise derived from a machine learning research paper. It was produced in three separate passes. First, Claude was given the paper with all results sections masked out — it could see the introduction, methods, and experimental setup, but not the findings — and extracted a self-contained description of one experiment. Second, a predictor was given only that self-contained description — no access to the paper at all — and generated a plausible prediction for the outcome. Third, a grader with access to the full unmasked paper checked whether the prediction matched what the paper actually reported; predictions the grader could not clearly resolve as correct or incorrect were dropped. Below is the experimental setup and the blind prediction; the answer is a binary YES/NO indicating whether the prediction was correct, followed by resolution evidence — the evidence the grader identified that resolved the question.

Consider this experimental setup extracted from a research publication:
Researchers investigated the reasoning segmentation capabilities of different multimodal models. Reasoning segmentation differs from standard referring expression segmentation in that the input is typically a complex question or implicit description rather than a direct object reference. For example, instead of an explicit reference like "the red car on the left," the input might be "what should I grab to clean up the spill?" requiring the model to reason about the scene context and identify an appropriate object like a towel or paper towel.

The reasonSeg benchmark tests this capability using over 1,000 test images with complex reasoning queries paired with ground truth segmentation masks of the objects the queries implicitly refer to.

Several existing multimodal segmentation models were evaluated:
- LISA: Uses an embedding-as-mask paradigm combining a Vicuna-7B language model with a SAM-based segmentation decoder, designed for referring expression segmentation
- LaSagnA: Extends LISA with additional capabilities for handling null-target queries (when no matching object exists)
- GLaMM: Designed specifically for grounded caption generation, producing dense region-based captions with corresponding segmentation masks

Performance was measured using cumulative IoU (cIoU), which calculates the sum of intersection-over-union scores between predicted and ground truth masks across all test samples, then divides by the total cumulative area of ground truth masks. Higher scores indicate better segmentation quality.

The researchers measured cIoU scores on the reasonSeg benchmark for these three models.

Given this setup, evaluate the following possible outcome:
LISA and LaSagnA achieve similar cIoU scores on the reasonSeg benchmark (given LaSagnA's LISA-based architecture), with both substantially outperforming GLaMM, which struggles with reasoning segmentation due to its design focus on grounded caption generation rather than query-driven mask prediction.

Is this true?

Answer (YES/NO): NO